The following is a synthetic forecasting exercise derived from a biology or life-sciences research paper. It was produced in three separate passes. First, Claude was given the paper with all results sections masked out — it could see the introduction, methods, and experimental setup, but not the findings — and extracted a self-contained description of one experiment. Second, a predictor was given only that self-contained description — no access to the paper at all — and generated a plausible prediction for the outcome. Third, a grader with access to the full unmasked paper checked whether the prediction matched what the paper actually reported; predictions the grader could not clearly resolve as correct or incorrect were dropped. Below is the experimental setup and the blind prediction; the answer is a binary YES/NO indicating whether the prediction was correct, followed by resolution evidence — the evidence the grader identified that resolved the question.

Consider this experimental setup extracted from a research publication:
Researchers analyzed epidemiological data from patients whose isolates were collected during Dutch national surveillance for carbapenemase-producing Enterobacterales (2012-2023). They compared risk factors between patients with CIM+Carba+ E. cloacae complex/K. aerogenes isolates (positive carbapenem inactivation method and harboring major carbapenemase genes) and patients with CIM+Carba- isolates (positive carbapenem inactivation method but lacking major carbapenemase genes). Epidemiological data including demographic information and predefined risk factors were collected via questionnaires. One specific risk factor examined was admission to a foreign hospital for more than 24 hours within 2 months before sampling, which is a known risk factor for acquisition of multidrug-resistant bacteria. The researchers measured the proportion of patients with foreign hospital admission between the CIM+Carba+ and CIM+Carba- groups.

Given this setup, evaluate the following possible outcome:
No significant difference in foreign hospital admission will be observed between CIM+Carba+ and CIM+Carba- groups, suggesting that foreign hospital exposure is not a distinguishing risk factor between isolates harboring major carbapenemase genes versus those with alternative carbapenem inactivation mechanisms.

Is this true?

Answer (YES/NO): NO